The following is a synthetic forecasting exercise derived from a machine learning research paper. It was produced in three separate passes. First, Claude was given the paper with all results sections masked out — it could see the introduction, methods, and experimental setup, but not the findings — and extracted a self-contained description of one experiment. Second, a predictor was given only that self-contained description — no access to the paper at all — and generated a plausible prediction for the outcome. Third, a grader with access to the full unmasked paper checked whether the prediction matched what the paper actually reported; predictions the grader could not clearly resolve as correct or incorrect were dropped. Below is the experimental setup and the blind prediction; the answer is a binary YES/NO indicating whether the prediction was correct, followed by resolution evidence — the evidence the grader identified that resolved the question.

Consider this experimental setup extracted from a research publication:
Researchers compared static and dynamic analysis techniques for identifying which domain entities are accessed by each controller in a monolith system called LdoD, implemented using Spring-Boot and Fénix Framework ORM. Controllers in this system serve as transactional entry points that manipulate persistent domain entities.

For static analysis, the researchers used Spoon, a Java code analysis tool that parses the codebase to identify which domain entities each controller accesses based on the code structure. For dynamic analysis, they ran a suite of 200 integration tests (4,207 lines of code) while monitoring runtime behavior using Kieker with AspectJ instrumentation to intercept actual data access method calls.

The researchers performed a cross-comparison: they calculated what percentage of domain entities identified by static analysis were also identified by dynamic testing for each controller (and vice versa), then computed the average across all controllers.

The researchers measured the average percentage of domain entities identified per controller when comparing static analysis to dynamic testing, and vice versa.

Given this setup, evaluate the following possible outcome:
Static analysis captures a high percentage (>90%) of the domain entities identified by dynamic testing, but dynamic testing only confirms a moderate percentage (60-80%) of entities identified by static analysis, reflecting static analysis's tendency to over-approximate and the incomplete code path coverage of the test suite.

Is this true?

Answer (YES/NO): YES